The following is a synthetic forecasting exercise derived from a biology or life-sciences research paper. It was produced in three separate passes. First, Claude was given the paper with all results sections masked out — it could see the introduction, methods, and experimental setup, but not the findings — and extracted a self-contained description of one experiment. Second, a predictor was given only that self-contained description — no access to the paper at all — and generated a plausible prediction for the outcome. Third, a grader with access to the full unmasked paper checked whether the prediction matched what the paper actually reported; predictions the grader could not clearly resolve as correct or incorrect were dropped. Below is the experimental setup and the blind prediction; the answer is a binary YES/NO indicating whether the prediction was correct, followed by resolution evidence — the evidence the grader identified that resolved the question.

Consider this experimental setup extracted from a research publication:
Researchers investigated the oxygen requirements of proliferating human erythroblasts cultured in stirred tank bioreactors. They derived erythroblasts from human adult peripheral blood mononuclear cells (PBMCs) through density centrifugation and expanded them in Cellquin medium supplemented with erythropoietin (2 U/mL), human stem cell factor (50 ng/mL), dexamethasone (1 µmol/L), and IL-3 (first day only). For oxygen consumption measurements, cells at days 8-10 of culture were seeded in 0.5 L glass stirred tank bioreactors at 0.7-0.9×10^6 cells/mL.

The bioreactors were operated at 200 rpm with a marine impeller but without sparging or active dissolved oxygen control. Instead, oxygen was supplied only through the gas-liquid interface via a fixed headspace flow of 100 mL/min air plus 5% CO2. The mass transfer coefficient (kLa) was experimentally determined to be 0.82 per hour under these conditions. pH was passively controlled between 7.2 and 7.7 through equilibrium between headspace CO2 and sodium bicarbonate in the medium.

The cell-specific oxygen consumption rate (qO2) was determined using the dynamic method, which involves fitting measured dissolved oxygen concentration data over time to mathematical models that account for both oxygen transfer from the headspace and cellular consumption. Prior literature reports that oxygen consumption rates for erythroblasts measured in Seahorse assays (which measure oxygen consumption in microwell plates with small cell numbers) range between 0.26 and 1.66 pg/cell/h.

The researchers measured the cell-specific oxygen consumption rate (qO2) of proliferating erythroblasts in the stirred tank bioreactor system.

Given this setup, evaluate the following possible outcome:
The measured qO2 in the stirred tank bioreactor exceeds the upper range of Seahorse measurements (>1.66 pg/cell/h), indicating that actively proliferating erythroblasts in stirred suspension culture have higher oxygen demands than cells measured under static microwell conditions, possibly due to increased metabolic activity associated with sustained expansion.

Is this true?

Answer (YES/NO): YES